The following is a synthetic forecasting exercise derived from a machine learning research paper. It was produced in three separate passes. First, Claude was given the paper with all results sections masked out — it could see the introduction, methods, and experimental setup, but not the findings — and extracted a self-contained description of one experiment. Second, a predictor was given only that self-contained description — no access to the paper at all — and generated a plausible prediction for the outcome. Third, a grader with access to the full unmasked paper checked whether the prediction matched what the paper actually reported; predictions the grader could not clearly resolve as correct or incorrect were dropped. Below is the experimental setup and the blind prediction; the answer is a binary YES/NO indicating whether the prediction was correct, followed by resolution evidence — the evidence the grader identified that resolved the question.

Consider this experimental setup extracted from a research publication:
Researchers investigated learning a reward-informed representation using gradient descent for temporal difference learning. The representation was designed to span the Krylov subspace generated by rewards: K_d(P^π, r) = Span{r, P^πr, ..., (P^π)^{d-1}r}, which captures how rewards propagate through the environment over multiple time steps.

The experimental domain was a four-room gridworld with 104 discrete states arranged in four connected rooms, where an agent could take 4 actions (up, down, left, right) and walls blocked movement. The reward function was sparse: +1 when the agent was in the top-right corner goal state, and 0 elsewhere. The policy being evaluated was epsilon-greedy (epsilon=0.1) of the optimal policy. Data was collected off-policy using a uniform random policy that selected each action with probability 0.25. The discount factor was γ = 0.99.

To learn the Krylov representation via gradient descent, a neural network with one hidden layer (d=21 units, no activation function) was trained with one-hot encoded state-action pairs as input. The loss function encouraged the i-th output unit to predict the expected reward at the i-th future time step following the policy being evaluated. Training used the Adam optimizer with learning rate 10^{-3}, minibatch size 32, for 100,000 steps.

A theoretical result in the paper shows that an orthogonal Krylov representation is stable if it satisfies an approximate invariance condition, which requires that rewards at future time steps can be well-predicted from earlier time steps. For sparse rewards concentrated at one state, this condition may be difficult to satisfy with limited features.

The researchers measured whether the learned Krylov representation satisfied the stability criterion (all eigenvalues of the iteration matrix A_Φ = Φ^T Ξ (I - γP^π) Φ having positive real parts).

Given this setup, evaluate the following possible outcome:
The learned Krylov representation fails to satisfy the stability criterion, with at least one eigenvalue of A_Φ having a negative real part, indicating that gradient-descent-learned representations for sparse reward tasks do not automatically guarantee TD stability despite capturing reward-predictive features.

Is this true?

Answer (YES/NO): NO